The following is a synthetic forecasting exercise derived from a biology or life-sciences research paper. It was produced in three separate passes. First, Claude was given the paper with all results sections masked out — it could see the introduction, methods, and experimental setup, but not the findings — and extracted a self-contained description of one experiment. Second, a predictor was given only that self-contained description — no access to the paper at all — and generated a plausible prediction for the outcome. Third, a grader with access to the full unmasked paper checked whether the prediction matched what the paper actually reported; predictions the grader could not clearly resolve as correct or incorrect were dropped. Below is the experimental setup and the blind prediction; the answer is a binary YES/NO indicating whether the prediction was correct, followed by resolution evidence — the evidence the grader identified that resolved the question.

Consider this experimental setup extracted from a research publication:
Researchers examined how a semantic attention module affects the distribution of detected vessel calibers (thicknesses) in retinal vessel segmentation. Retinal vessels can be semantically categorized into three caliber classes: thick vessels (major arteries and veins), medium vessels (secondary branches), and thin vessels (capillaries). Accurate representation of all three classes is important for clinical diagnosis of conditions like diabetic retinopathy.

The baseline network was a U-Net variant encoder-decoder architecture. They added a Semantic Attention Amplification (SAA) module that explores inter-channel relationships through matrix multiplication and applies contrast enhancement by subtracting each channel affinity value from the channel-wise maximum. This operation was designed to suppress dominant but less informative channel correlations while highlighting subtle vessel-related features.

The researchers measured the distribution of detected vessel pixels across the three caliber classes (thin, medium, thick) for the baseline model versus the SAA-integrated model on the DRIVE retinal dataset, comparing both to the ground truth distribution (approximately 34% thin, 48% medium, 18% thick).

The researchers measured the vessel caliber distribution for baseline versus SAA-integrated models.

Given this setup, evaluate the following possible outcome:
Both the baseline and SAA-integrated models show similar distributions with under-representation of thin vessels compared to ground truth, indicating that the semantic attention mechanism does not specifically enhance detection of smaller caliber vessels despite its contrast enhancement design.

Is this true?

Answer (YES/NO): NO